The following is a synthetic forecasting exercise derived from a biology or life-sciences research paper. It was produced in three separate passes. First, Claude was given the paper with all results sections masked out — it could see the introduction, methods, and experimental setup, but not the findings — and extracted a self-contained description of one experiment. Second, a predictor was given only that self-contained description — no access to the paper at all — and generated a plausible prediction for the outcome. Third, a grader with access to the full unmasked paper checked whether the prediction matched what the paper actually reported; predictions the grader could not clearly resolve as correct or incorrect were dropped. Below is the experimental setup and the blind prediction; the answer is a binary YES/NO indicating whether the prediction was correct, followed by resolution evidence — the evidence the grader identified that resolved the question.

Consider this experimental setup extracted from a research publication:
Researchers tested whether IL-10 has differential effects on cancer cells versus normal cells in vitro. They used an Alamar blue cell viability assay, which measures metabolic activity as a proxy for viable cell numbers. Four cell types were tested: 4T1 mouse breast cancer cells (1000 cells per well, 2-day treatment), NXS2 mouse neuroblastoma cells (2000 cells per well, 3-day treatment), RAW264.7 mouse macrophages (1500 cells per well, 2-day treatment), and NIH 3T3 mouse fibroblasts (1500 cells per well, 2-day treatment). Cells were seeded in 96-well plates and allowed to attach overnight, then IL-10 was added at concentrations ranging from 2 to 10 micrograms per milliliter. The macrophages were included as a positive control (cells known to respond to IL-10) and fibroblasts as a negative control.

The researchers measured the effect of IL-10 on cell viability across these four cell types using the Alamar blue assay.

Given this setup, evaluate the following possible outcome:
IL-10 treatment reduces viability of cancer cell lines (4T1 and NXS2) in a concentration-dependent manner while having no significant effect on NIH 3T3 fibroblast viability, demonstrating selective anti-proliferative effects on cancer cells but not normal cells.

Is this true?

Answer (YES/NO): NO